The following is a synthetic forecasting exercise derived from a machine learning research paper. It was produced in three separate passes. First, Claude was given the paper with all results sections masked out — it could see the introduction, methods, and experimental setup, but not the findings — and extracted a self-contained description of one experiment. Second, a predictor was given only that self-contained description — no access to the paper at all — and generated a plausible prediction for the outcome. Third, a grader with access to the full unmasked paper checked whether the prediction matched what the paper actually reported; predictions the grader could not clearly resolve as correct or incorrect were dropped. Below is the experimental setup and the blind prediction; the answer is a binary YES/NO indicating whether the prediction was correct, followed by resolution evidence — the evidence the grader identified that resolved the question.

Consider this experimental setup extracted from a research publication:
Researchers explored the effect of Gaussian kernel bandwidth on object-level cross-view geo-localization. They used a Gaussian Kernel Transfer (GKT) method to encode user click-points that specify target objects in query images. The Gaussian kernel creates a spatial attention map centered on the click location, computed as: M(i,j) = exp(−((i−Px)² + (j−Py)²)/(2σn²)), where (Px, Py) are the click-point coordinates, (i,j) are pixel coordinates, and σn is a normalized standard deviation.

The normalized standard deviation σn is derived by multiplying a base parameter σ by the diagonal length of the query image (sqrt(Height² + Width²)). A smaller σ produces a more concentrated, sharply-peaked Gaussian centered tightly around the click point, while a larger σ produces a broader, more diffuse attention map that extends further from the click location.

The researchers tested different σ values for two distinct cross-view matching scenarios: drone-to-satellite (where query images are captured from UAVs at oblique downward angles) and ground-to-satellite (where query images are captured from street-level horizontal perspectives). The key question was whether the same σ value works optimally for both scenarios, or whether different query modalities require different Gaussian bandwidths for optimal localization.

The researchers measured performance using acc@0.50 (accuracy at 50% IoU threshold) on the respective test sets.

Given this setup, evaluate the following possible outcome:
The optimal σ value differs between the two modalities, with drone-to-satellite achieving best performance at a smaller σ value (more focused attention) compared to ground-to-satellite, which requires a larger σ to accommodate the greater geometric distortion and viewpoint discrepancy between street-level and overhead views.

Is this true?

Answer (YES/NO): YES